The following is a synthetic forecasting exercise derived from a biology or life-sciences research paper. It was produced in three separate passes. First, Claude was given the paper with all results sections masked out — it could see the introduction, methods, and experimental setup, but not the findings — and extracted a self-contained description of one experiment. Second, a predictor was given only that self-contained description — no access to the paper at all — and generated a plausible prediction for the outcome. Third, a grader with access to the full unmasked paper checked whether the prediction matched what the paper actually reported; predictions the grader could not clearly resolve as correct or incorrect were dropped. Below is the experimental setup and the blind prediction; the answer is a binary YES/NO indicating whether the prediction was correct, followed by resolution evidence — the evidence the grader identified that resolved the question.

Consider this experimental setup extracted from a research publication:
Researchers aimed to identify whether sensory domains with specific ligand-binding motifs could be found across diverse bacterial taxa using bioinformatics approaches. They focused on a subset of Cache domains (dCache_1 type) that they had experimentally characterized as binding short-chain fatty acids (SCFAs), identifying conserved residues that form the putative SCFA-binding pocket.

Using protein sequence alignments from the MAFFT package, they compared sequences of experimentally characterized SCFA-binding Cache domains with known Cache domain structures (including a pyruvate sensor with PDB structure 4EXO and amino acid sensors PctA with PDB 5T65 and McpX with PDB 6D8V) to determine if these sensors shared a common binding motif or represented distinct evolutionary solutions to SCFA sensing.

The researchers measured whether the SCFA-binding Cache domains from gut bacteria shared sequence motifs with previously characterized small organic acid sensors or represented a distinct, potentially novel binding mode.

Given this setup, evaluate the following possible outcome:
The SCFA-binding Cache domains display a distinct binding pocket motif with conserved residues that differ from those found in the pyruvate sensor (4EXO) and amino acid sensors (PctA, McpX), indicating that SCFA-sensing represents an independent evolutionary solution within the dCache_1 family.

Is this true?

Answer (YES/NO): NO